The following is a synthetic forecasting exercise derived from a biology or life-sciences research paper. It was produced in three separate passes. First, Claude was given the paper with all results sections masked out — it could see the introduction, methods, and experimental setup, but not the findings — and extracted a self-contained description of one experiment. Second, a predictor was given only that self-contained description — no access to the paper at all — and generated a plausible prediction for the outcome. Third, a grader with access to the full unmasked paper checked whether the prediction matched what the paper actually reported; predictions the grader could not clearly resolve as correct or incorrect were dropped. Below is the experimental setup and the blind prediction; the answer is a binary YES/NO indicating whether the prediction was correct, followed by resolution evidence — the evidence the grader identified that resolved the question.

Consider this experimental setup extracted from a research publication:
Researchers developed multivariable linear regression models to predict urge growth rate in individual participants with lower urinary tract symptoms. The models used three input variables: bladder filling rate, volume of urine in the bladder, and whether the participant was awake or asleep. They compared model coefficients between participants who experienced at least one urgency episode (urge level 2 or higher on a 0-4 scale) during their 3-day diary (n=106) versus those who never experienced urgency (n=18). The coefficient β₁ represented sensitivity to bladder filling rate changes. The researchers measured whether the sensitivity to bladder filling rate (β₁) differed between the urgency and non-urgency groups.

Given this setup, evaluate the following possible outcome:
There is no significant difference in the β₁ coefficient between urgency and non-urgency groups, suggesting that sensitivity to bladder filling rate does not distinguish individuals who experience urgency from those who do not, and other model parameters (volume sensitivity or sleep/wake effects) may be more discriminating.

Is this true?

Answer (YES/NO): NO